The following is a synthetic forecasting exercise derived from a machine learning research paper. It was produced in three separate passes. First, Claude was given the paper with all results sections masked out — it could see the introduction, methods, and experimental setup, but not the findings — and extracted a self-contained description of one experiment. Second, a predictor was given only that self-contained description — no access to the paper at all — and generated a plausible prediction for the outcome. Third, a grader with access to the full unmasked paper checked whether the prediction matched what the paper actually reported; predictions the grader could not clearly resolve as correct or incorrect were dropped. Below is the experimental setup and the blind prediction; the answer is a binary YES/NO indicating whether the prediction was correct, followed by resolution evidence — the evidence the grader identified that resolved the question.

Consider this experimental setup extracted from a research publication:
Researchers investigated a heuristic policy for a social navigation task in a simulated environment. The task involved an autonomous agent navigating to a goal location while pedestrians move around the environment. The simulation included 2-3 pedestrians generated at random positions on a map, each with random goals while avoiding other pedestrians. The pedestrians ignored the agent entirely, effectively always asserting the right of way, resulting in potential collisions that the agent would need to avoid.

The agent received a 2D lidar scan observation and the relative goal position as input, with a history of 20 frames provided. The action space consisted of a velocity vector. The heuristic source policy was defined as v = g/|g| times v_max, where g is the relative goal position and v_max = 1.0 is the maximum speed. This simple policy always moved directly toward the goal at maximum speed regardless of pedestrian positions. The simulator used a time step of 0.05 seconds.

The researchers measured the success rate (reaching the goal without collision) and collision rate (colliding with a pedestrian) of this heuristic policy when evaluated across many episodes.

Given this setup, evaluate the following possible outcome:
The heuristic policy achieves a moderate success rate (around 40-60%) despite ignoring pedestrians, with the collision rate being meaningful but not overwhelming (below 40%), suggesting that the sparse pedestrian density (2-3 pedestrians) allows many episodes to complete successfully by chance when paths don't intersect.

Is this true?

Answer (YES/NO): NO